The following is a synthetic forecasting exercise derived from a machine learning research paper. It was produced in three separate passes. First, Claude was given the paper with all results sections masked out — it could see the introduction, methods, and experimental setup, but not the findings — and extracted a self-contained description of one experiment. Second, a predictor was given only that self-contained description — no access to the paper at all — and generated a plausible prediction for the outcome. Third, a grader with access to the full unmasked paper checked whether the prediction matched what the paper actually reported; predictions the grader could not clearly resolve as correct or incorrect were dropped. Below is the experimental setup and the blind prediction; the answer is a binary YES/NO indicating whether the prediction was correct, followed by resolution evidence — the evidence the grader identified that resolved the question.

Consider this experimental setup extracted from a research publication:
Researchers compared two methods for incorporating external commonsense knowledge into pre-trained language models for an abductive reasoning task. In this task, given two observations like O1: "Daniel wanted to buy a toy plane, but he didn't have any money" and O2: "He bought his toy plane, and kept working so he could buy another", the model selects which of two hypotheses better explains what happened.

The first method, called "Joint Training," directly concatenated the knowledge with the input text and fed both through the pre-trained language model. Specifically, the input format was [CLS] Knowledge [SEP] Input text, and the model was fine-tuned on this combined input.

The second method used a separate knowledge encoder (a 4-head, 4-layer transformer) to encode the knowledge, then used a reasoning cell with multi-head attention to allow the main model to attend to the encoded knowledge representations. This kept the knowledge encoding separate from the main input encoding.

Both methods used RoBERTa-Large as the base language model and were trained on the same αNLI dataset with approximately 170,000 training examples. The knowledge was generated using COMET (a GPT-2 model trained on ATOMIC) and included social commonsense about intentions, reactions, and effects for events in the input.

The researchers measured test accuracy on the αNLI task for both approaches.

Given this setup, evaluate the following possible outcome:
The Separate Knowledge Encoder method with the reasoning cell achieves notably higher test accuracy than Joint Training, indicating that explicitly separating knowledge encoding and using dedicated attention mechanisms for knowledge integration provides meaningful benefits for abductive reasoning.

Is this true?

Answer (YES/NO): YES